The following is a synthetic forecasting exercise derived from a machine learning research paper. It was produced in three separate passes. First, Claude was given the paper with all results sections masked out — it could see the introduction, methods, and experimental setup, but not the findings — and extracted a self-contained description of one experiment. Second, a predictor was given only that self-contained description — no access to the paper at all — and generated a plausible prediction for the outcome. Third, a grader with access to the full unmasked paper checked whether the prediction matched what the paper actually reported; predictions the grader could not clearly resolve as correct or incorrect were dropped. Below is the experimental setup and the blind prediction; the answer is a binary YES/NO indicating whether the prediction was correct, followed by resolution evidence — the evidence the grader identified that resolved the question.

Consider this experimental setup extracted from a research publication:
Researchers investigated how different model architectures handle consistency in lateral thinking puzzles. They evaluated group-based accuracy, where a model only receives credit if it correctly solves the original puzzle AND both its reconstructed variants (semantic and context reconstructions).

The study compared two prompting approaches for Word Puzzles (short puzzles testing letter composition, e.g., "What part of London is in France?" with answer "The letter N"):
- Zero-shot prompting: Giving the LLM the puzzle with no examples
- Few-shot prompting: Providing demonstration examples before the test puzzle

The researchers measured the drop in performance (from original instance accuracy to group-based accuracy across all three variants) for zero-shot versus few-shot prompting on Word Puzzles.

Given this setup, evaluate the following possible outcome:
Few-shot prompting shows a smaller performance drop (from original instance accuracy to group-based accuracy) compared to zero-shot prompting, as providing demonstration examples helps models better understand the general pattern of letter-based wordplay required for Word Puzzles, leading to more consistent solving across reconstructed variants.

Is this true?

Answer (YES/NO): YES